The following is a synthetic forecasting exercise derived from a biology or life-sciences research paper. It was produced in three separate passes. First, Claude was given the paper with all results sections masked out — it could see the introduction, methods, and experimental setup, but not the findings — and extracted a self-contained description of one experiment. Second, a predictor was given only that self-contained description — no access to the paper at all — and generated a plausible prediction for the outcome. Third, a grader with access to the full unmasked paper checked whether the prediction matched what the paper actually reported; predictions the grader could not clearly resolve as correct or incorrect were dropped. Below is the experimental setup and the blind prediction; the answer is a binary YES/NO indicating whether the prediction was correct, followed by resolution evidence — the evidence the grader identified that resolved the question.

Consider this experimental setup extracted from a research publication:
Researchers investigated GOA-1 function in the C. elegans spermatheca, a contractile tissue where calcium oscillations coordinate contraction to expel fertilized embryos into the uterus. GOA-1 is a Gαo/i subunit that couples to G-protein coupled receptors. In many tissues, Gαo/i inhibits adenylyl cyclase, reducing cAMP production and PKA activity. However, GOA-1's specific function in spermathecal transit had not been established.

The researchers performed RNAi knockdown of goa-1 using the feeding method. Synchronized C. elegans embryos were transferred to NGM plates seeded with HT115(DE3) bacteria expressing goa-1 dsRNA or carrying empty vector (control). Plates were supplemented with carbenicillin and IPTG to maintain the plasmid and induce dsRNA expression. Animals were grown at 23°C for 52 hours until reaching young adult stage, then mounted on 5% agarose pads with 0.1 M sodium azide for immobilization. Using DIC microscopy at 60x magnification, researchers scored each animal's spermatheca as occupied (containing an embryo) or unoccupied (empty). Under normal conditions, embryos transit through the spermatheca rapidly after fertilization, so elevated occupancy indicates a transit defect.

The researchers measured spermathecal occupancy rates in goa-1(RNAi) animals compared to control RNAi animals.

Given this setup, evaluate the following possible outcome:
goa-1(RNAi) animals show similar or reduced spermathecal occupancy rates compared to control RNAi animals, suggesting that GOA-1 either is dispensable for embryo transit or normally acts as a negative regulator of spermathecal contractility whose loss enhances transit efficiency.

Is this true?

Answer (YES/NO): NO